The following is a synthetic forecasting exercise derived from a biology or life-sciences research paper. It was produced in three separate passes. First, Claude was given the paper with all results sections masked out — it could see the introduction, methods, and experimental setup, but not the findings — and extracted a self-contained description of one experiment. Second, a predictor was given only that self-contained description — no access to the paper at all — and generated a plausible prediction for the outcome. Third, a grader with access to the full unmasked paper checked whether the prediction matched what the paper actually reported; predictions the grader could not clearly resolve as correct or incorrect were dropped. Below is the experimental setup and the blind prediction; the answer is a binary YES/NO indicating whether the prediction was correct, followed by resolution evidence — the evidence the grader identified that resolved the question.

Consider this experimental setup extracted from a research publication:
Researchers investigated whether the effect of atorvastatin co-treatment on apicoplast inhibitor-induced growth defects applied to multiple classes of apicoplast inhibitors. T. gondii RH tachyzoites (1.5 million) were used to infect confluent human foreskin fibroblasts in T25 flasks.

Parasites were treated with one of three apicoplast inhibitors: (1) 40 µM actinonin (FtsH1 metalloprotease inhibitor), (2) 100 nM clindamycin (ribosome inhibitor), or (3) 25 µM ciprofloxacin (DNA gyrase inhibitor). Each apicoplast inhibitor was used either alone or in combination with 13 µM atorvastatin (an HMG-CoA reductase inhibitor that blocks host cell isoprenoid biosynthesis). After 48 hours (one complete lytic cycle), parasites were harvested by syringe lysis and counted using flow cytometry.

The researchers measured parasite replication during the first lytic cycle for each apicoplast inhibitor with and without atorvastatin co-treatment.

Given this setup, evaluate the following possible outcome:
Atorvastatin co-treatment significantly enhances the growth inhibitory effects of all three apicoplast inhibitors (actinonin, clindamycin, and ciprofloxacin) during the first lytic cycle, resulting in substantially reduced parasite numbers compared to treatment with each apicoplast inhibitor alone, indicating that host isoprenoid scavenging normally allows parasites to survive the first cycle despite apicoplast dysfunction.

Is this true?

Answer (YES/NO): YES